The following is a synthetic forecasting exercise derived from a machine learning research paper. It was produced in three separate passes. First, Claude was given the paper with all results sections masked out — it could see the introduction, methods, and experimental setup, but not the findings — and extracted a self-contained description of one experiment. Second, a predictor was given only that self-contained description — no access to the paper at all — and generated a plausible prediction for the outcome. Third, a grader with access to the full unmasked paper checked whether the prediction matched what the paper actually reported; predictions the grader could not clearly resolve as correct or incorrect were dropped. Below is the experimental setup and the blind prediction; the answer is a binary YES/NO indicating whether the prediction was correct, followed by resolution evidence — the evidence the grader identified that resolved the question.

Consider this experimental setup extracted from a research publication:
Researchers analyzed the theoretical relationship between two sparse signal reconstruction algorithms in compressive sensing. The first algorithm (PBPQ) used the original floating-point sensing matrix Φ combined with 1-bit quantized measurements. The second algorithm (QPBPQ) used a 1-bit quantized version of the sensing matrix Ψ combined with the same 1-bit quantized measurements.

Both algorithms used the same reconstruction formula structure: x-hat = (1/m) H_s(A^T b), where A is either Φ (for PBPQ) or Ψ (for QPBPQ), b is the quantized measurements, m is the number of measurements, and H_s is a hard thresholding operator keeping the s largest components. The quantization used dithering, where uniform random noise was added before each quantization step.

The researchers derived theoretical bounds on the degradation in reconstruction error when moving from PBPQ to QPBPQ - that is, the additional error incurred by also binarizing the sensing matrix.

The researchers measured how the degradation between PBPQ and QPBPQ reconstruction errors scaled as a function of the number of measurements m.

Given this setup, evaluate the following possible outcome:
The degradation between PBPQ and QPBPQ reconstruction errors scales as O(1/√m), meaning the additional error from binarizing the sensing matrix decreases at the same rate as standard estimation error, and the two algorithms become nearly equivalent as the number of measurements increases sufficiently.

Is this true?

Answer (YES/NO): YES